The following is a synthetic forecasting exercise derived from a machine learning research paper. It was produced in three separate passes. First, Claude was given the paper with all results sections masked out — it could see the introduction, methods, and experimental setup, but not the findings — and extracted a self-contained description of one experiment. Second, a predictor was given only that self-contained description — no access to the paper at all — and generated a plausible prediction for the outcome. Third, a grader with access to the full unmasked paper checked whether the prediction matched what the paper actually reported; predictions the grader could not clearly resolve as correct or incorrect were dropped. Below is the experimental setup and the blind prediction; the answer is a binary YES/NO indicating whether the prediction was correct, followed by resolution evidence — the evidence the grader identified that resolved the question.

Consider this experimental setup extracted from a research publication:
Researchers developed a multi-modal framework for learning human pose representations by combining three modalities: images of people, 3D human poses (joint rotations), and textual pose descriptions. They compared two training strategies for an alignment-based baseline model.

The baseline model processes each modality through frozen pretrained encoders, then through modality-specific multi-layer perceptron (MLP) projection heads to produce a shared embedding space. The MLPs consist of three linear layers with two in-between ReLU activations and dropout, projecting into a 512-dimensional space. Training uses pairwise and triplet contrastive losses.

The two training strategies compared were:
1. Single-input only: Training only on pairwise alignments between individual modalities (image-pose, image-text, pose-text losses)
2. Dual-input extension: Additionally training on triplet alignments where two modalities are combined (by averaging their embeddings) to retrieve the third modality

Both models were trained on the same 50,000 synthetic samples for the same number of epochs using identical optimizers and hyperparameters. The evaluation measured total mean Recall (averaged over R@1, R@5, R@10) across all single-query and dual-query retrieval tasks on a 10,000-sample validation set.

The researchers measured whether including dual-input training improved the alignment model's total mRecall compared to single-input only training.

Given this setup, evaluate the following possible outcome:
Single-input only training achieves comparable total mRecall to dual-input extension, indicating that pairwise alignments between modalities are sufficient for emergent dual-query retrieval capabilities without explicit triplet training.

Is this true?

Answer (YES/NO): YES